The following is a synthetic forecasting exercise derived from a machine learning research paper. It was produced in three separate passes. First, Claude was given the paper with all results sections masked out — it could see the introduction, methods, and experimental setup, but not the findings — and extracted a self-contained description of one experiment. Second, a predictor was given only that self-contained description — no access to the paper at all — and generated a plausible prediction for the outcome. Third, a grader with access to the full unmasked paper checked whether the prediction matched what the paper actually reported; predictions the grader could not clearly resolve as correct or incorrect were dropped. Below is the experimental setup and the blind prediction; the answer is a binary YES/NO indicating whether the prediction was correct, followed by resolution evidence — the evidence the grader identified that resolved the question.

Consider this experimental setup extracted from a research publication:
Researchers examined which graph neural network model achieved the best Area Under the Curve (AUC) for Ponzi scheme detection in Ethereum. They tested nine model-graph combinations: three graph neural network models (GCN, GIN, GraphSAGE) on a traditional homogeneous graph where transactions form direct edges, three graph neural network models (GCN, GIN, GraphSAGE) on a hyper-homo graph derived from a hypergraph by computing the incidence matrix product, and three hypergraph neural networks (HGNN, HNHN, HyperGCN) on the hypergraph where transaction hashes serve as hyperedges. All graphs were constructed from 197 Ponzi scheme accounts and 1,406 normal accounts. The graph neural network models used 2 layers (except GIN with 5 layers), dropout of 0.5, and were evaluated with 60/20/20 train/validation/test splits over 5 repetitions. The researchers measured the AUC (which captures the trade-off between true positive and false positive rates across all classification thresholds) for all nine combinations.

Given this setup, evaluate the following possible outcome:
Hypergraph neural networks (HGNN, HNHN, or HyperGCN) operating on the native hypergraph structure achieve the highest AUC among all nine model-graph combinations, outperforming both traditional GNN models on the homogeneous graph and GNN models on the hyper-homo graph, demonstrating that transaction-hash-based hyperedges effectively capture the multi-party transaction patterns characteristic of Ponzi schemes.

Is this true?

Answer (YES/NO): NO